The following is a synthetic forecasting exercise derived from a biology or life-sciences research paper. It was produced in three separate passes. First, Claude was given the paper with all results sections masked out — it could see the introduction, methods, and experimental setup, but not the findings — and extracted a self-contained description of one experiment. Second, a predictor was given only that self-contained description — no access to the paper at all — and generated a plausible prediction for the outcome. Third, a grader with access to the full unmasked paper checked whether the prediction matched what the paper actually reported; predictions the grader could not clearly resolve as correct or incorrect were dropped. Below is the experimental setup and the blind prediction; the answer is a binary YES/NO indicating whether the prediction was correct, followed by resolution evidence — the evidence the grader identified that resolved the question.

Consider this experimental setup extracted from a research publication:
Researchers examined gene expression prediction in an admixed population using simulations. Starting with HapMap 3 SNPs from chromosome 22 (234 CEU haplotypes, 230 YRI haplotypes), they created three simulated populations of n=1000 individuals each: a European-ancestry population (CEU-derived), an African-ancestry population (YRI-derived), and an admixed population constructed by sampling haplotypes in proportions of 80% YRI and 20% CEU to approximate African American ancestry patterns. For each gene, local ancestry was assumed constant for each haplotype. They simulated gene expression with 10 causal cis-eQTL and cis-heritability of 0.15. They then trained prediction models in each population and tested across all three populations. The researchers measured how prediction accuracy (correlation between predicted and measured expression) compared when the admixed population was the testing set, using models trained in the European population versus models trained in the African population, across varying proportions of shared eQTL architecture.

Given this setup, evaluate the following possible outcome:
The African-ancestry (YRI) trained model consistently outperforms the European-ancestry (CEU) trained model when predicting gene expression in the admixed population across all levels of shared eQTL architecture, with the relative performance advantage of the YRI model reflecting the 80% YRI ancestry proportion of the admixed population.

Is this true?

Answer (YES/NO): NO